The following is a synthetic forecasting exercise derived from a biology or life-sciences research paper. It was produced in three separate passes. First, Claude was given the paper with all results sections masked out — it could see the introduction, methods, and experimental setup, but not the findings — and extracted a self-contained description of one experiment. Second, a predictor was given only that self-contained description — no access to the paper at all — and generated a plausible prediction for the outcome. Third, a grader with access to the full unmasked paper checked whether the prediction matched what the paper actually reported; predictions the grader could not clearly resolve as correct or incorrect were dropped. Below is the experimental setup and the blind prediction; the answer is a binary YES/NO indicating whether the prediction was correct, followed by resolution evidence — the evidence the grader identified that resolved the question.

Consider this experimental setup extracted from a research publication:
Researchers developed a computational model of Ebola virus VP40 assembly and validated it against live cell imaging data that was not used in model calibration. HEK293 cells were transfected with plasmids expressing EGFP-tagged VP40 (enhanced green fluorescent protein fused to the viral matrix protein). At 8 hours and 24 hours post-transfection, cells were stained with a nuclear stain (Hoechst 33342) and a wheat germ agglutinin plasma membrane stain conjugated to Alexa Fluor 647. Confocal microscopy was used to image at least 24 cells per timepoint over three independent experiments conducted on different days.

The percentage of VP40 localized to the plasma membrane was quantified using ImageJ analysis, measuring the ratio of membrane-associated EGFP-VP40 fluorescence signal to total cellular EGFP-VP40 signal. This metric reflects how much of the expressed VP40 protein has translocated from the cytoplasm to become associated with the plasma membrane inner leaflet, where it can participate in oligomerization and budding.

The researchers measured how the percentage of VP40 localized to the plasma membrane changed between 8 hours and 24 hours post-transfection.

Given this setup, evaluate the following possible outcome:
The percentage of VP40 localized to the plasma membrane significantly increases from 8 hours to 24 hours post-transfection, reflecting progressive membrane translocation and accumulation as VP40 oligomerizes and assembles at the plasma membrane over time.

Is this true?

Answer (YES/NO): NO